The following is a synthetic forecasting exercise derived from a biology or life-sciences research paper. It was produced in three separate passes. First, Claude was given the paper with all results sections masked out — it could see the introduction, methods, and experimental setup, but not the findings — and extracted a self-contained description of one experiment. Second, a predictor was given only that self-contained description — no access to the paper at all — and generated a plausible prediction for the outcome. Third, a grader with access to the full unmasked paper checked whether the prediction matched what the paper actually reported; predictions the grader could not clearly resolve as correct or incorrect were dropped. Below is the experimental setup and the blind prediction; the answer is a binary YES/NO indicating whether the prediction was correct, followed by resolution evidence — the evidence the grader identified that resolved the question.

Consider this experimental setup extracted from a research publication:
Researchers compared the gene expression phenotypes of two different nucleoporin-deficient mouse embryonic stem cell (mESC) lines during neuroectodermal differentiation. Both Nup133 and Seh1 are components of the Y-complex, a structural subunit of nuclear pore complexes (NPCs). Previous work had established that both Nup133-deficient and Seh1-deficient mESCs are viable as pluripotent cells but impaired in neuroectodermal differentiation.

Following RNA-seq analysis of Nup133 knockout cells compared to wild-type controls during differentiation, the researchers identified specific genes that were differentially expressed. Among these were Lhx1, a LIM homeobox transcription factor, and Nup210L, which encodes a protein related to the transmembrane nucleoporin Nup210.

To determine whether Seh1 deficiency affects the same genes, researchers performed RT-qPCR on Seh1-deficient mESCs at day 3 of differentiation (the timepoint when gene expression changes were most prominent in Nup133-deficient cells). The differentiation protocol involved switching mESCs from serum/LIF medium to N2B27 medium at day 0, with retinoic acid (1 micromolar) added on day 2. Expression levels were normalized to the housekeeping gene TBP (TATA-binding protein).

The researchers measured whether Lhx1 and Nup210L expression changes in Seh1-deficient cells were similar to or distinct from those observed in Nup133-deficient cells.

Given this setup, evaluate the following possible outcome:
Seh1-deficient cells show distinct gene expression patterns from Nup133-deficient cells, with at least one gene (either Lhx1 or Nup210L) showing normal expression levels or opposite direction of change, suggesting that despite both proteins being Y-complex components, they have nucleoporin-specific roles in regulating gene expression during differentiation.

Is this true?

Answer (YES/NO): NO